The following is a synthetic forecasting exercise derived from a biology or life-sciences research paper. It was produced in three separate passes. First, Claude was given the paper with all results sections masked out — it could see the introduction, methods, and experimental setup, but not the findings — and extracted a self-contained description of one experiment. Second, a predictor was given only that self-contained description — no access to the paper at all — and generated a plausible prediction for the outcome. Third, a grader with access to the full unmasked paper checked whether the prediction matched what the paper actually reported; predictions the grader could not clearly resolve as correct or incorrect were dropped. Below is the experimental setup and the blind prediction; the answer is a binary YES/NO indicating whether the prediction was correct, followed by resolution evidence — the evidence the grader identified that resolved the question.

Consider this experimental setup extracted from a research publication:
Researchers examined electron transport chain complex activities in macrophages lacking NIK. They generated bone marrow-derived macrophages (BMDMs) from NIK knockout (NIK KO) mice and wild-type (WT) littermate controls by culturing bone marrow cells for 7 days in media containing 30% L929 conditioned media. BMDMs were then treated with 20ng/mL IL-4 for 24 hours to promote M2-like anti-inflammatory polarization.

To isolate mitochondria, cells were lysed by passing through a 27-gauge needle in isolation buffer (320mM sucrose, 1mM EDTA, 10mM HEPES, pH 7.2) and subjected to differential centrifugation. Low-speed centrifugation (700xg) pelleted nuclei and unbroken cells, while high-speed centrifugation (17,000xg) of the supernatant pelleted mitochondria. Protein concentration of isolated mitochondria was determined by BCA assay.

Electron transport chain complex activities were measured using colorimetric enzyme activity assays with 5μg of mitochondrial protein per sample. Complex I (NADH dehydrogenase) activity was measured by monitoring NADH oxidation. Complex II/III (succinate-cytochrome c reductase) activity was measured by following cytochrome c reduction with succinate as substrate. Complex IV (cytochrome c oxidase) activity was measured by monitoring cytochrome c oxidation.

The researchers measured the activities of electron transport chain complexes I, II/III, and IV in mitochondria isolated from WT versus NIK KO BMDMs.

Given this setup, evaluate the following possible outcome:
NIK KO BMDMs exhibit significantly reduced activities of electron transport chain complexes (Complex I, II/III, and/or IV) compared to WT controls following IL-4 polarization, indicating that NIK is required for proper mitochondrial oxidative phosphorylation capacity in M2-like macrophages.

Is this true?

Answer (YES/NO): YES